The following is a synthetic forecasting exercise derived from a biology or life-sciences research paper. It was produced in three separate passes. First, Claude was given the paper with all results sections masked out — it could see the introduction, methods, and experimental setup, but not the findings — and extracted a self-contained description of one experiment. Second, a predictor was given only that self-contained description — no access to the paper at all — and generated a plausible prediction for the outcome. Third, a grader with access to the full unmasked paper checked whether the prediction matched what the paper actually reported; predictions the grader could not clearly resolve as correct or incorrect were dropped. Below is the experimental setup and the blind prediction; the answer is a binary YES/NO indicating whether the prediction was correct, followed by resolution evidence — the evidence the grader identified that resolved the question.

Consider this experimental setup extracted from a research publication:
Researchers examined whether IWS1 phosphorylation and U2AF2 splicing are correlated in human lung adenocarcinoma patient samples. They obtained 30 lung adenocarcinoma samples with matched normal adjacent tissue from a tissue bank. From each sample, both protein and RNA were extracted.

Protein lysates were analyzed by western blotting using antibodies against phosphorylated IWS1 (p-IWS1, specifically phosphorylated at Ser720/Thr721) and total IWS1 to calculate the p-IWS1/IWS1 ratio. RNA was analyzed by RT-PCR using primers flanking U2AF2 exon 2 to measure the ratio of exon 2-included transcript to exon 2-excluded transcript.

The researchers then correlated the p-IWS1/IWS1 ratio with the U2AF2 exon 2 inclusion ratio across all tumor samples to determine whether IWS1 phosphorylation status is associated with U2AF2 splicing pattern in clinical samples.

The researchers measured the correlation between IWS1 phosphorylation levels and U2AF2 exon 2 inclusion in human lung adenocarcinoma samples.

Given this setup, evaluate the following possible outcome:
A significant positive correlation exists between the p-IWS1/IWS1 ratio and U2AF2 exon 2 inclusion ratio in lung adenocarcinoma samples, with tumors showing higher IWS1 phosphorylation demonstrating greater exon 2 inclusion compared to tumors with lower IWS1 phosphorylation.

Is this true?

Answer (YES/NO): YES